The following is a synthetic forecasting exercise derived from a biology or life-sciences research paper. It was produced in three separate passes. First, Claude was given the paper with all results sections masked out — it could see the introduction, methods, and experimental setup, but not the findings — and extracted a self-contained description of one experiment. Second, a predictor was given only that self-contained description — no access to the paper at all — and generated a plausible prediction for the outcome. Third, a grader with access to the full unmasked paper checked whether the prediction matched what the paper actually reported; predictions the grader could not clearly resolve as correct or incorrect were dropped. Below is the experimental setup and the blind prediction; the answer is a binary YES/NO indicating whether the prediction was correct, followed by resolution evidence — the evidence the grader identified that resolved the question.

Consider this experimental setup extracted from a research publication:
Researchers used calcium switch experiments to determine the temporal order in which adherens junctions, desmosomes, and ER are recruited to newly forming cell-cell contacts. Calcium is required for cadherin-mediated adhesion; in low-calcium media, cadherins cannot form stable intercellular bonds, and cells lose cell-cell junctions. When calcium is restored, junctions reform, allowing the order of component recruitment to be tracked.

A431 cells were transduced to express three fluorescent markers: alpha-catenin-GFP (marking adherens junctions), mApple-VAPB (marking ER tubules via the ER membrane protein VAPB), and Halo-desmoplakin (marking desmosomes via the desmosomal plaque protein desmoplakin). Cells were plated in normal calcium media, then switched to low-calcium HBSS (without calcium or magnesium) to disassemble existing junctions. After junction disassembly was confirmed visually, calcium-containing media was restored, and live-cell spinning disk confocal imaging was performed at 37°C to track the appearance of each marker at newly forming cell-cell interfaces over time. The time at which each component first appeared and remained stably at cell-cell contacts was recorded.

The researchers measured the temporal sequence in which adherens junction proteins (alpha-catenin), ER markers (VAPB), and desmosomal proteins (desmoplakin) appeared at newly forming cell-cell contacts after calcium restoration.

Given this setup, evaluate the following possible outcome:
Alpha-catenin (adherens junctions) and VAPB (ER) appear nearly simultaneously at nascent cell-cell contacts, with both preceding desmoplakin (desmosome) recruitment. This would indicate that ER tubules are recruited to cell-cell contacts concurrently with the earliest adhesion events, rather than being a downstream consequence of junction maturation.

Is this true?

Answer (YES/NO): NO